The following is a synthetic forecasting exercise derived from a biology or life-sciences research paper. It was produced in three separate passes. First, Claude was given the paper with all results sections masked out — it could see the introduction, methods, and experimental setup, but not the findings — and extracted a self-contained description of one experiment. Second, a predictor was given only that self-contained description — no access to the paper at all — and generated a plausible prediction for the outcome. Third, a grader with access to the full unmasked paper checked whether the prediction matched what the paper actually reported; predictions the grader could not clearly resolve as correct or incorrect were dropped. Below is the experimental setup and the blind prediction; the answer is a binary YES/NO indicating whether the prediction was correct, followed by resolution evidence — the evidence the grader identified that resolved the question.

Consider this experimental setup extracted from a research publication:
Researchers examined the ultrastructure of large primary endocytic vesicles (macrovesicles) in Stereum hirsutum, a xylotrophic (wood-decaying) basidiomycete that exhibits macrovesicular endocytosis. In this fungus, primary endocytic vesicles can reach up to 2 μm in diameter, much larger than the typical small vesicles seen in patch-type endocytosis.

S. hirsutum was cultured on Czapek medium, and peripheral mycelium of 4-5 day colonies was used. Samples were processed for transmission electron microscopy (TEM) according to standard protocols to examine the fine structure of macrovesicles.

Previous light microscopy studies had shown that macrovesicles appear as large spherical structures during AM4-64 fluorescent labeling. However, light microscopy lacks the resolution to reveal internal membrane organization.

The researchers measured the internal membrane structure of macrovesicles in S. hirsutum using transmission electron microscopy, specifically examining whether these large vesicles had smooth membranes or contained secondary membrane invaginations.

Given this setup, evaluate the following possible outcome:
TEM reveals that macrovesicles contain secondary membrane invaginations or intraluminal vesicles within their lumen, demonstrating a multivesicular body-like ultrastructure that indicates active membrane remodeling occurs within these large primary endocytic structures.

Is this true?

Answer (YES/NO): YES